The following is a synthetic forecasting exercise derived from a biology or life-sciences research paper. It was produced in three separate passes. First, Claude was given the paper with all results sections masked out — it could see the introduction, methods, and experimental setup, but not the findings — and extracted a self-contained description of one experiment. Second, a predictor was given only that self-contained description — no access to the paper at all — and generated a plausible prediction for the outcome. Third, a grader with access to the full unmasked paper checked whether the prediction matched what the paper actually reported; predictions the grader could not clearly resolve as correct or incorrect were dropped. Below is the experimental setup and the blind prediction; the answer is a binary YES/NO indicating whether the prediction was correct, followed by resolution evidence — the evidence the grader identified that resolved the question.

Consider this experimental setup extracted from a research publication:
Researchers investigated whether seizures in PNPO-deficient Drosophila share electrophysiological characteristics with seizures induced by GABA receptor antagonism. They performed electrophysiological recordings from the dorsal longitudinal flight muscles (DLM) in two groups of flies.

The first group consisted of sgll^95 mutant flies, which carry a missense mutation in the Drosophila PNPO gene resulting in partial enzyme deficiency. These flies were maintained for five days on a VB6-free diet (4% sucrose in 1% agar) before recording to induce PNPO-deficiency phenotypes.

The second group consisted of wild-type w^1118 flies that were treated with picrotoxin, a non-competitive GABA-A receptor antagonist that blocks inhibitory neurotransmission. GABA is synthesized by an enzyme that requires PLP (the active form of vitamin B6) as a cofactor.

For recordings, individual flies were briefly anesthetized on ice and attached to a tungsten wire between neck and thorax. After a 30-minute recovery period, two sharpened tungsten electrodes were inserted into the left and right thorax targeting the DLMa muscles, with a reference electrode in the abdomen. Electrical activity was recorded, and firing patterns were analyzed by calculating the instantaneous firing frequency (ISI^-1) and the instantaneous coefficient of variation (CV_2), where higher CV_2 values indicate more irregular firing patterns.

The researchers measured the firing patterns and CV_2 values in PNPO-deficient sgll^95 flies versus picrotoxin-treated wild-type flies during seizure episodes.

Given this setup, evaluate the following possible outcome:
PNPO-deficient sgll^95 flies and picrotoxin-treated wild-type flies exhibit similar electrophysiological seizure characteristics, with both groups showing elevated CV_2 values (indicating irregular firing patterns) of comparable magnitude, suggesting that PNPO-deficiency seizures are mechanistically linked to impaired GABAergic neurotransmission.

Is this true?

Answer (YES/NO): NO